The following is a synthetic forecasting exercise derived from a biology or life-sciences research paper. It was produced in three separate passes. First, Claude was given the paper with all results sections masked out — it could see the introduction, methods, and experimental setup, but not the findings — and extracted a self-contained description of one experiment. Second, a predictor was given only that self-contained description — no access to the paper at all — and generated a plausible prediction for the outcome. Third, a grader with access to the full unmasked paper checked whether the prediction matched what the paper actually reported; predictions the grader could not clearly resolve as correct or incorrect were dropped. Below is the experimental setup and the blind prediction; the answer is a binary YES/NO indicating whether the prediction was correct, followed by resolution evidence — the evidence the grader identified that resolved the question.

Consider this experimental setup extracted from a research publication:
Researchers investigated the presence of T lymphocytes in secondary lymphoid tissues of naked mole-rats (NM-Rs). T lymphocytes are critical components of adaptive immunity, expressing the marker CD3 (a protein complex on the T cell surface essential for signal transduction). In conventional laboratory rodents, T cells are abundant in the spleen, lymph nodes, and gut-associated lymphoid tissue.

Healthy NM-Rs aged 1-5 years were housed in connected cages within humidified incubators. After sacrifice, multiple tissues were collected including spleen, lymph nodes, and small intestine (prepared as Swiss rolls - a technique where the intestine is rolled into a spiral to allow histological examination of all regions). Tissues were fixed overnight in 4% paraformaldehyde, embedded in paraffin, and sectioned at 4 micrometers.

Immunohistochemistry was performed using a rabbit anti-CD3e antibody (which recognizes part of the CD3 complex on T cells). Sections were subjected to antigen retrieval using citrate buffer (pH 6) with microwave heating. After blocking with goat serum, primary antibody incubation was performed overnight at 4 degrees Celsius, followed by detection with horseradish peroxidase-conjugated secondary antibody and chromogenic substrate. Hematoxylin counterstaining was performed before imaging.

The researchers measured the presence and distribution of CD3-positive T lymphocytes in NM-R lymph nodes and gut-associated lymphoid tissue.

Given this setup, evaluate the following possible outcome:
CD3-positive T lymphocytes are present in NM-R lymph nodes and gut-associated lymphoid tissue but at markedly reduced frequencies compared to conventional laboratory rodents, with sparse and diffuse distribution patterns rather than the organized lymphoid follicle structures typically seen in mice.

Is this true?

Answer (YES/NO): NO